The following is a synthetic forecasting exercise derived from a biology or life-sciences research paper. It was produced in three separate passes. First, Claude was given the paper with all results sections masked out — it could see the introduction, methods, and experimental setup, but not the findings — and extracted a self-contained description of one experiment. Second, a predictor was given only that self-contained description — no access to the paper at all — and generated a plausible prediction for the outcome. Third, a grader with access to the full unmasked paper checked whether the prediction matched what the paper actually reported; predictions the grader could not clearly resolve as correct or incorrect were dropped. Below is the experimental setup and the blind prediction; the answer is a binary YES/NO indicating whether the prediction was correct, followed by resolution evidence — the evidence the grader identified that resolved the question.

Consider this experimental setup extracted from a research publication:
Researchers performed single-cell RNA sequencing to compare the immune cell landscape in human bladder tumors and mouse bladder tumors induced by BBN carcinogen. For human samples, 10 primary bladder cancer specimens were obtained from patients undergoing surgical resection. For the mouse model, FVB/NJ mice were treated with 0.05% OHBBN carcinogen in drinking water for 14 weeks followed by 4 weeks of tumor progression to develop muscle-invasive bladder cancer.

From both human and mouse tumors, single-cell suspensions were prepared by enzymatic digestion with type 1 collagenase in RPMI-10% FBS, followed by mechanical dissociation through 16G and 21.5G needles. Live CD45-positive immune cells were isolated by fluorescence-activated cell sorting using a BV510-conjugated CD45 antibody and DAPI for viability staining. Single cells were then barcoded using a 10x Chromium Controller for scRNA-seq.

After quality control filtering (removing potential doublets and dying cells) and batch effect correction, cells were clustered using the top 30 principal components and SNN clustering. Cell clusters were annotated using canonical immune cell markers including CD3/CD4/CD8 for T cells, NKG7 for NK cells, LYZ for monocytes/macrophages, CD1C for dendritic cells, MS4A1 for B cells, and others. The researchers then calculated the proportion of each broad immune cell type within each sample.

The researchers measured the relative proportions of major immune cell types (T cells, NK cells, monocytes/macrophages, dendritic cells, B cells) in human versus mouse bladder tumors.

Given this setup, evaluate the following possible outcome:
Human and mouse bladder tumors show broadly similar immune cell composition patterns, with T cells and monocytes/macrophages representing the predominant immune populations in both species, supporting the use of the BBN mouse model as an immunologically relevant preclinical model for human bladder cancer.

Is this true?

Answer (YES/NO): NO